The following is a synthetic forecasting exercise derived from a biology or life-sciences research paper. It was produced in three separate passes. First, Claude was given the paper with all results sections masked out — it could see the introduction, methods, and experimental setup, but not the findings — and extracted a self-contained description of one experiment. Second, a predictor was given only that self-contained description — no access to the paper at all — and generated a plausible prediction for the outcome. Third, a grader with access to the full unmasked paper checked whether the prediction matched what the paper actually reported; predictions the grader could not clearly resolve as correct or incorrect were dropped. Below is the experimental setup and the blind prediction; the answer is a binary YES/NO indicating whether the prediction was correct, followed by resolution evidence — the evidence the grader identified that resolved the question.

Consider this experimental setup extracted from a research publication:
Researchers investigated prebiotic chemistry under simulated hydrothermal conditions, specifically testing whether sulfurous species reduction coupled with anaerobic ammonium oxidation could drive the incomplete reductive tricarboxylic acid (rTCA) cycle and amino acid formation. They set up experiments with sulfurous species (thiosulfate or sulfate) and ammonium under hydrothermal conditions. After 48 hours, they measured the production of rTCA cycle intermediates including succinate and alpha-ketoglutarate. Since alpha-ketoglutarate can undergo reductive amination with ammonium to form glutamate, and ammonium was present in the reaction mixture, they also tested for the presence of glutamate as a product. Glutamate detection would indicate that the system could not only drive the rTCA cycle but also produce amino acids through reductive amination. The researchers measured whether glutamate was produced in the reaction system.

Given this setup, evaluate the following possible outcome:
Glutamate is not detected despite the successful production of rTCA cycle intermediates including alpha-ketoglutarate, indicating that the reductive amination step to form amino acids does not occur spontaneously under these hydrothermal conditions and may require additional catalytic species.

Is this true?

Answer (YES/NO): NO